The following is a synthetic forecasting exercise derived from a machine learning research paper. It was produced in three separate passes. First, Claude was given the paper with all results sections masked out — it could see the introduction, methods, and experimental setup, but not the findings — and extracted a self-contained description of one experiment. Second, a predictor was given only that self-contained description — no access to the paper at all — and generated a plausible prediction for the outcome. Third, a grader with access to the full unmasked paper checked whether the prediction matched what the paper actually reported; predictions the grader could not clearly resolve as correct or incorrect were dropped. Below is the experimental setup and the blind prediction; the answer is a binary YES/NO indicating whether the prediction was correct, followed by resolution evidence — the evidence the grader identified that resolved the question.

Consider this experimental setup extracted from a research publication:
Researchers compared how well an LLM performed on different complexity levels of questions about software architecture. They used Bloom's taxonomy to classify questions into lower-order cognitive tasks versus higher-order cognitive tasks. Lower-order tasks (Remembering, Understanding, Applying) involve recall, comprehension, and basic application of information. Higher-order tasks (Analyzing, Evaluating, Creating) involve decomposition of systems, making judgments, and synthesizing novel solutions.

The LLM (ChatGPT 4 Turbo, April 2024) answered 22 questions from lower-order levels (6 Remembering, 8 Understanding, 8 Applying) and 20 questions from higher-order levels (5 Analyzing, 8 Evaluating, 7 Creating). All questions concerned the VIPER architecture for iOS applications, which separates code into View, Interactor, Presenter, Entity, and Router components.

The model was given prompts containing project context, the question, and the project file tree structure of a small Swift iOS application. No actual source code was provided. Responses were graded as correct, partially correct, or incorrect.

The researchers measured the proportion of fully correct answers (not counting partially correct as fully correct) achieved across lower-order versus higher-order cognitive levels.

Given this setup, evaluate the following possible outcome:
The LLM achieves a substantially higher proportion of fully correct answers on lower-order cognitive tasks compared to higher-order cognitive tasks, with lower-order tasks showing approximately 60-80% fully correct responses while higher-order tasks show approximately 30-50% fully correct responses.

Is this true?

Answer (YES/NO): NO